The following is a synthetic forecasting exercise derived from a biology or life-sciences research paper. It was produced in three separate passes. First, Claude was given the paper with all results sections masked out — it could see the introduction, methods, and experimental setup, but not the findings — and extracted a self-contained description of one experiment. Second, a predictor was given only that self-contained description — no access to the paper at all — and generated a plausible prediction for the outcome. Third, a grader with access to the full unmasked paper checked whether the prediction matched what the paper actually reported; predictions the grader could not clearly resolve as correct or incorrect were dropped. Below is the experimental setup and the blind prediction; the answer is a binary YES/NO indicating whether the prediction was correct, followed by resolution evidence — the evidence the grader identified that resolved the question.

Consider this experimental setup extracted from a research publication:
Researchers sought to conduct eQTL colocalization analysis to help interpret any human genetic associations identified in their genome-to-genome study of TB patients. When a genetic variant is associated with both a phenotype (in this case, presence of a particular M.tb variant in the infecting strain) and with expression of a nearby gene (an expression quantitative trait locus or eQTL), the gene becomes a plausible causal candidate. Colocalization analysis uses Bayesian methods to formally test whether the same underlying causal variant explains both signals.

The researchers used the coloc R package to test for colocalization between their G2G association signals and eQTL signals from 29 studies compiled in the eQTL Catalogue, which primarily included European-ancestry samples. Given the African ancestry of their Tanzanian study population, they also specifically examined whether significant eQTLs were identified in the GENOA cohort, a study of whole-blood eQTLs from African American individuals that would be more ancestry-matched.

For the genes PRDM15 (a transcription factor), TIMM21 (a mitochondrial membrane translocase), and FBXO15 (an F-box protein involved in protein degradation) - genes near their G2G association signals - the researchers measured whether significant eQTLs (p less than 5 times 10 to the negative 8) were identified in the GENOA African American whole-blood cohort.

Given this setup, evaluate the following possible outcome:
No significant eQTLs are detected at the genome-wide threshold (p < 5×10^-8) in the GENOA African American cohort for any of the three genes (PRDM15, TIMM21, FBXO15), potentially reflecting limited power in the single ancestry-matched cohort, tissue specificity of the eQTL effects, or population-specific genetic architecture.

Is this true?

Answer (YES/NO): YES